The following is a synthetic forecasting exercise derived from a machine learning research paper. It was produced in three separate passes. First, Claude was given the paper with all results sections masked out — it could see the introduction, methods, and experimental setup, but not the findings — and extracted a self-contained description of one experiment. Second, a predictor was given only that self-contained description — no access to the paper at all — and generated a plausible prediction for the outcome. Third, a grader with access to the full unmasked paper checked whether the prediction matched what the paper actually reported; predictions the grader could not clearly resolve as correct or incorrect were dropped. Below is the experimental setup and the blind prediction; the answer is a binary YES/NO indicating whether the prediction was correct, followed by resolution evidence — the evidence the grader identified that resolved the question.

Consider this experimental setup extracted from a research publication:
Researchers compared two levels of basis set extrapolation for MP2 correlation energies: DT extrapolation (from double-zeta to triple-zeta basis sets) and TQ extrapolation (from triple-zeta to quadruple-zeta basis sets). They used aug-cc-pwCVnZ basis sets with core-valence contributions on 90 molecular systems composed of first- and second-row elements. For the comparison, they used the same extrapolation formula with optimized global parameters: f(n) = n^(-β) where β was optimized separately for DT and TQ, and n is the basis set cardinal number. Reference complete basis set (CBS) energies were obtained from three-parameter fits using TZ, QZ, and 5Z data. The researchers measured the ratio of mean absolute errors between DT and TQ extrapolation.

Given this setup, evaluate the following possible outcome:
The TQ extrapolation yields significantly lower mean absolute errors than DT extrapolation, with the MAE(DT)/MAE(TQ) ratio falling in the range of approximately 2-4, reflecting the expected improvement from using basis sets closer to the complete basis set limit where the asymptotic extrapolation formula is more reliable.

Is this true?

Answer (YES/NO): YES